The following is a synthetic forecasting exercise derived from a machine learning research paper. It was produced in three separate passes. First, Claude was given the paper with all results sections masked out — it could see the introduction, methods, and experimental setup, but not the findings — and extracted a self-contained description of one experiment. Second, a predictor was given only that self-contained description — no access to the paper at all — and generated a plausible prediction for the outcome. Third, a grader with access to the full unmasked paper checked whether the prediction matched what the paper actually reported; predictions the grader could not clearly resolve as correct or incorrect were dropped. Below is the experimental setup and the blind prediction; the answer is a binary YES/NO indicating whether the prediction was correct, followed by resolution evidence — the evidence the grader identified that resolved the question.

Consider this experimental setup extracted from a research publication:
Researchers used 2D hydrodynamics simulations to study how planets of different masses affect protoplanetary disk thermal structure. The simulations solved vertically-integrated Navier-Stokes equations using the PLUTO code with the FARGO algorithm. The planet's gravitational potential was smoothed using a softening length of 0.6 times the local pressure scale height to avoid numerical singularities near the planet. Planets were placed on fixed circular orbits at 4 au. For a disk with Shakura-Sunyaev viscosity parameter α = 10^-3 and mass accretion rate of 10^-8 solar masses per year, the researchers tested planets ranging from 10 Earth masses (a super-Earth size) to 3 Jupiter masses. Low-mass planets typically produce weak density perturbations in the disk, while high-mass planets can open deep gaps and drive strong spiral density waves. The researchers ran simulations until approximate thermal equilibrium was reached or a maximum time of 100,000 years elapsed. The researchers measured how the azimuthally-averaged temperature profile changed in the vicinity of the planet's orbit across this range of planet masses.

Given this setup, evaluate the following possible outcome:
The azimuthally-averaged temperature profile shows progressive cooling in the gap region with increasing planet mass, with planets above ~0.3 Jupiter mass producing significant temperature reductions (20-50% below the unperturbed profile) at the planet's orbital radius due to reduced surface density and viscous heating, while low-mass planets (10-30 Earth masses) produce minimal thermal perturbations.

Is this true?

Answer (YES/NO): NO